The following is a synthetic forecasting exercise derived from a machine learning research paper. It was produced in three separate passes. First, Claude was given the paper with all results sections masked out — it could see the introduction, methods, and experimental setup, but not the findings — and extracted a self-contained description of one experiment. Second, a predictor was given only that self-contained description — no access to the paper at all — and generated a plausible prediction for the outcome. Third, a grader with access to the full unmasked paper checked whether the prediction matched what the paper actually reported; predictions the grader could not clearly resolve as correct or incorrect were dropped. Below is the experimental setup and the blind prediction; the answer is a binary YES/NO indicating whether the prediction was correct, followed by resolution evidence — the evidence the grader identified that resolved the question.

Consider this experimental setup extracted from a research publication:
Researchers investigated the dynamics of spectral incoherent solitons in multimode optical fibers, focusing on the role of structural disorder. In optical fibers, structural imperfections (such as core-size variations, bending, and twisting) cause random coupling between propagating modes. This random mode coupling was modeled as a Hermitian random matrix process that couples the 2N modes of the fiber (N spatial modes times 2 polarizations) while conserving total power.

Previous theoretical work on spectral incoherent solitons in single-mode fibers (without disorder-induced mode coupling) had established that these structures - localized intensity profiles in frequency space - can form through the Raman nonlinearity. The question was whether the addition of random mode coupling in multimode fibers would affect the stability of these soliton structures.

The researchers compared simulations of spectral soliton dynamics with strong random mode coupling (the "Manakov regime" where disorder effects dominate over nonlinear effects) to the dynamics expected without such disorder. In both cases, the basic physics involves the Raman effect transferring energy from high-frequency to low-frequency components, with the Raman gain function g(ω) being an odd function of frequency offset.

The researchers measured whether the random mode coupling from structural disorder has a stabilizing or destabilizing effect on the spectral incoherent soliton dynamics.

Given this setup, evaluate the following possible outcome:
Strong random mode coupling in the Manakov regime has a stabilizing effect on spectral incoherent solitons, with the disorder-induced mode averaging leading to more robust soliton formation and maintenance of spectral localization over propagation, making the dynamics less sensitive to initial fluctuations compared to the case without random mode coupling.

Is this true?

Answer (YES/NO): YES